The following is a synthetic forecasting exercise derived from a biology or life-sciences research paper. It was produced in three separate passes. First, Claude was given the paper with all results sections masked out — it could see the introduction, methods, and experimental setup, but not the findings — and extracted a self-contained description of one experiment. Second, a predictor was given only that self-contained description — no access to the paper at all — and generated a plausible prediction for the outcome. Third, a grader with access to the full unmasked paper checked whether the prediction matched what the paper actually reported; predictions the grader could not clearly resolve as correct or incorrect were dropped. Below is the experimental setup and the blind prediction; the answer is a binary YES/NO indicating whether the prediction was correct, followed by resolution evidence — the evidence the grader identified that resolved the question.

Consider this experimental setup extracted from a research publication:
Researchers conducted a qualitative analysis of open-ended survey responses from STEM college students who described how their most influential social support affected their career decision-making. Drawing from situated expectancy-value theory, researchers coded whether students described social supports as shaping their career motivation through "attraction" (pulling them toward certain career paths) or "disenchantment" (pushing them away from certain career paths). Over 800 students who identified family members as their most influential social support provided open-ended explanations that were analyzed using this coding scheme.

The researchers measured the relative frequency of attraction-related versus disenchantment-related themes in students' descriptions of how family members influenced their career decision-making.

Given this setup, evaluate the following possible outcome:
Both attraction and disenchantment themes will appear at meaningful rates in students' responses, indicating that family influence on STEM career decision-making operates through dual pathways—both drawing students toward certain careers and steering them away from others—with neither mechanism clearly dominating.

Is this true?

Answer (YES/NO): NO